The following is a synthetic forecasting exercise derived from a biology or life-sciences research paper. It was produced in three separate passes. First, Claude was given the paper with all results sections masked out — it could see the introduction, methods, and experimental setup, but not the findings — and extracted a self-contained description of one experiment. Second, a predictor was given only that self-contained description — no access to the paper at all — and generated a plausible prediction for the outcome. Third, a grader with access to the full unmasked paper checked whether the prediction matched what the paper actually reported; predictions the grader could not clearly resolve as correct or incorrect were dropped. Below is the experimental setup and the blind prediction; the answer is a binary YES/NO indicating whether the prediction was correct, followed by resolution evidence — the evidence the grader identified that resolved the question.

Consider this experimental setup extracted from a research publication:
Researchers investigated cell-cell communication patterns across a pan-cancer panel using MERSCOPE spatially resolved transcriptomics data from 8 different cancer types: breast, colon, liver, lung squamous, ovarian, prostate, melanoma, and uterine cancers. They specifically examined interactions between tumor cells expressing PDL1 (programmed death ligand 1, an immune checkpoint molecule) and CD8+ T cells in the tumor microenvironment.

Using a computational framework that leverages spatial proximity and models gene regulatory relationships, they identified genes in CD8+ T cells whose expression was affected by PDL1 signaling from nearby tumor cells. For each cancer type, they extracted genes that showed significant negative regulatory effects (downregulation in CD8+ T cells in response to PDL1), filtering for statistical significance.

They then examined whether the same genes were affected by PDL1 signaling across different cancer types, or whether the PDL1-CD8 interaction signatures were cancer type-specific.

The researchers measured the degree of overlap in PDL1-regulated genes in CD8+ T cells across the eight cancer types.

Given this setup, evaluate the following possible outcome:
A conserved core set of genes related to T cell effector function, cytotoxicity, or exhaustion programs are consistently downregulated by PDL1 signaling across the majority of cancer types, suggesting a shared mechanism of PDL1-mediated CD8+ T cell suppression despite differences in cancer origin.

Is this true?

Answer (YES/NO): NO